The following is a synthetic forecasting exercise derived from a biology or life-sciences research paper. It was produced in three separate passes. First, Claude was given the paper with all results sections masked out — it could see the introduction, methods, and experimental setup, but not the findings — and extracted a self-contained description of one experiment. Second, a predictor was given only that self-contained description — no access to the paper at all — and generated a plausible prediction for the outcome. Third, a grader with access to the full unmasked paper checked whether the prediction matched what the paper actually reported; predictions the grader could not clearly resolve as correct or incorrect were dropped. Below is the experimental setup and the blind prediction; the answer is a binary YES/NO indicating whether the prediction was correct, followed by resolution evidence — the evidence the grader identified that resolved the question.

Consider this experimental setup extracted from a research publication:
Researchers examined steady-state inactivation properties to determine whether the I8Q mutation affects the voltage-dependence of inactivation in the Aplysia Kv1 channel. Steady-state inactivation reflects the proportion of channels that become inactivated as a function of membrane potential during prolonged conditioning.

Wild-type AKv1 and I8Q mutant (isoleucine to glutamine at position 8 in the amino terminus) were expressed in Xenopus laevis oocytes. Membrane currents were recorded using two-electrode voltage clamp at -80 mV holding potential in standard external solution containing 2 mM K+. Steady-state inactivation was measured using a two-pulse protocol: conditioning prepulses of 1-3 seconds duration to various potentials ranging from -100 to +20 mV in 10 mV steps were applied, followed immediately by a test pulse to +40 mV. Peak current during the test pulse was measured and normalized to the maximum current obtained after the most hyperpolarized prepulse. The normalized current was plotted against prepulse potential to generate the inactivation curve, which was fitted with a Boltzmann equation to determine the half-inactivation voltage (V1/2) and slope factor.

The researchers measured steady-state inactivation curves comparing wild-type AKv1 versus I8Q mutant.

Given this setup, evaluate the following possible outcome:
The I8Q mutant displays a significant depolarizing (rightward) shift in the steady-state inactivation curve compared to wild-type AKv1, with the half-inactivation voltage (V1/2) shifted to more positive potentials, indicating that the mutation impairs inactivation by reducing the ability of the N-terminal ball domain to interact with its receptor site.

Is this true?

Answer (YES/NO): NO